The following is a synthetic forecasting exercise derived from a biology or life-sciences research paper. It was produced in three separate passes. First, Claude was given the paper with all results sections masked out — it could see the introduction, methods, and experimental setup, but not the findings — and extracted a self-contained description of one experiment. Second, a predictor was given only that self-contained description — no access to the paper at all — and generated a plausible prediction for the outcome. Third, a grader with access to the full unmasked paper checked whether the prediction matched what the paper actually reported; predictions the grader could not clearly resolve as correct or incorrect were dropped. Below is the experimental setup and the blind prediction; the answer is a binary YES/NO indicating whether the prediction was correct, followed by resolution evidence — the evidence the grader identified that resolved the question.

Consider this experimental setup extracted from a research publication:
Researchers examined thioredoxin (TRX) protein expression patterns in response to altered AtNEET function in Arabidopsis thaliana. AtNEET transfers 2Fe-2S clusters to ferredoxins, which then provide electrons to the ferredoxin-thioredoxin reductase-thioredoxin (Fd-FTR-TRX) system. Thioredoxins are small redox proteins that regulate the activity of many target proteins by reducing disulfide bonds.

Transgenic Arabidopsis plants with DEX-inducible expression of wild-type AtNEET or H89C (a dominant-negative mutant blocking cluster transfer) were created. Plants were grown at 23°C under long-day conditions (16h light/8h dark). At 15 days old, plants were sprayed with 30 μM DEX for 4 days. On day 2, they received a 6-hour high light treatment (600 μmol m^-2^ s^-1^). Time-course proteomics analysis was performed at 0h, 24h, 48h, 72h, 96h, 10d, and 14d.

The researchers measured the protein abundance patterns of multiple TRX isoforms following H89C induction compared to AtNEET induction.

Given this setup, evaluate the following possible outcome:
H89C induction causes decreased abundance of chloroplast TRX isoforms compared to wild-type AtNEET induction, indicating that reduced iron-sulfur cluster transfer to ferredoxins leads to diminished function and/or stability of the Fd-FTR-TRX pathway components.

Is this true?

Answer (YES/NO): NO